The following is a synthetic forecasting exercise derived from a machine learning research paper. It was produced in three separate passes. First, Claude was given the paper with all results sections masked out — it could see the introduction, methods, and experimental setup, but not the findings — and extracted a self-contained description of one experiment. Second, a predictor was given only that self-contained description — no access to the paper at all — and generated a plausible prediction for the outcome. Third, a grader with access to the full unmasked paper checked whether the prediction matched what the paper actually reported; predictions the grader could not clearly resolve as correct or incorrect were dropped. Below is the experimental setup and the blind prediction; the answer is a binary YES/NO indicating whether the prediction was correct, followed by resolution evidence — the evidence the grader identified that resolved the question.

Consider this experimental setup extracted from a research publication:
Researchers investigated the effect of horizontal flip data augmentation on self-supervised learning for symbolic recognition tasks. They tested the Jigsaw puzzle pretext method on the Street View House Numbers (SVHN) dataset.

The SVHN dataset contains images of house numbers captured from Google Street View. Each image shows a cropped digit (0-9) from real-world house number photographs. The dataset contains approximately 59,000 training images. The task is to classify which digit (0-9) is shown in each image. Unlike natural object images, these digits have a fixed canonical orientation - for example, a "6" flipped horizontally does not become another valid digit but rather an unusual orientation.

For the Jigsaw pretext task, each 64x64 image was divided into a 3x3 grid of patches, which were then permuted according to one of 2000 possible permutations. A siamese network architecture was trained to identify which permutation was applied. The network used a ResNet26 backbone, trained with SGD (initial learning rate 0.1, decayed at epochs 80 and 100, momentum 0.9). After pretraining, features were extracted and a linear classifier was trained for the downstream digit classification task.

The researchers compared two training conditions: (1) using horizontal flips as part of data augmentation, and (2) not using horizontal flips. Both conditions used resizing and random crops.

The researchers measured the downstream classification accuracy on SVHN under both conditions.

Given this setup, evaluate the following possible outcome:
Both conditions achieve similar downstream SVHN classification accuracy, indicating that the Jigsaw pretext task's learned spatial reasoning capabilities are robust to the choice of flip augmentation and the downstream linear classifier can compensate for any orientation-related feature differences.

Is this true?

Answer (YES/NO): NO